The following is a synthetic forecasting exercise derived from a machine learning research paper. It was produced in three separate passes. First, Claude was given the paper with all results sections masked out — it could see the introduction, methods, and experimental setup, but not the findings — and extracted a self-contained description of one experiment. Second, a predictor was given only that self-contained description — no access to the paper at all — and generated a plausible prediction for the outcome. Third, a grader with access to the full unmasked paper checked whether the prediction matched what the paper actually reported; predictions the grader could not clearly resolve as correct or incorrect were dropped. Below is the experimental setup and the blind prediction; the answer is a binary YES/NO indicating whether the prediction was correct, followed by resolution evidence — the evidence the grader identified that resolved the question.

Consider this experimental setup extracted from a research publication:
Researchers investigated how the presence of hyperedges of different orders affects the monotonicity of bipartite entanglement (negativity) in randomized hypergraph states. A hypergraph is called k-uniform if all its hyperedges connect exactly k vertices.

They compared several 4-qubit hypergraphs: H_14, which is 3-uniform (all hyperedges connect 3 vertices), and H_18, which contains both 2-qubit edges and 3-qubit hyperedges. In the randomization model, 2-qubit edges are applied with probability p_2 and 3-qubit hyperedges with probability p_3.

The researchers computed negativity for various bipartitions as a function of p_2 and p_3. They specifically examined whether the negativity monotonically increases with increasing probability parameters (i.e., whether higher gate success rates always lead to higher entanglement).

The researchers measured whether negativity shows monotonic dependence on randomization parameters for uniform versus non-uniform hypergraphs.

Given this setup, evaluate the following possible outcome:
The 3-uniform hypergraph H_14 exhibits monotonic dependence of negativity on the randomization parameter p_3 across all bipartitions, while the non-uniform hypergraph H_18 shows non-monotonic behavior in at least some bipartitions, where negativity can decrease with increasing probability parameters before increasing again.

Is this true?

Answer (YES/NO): YES